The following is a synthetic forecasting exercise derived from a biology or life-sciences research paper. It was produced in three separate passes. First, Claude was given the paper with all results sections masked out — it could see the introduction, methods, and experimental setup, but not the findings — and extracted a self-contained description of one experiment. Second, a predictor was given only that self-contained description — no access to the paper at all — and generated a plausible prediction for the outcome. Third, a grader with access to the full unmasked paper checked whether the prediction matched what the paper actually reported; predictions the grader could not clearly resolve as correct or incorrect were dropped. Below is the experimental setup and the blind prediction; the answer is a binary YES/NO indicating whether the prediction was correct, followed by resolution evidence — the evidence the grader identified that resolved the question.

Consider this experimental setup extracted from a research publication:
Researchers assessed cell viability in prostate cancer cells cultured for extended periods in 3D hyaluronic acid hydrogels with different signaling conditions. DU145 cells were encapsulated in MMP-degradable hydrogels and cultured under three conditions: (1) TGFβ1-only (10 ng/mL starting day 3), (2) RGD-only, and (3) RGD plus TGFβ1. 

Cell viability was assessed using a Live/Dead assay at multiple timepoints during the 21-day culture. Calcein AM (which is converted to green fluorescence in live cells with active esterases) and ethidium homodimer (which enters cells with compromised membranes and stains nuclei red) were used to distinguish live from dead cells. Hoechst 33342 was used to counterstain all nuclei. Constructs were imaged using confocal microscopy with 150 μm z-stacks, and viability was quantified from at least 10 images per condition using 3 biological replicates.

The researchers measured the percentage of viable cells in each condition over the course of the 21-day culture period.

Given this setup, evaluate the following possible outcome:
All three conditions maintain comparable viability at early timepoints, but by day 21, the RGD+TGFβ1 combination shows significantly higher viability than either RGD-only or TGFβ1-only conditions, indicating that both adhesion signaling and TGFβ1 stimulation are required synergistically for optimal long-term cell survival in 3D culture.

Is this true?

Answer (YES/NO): NO